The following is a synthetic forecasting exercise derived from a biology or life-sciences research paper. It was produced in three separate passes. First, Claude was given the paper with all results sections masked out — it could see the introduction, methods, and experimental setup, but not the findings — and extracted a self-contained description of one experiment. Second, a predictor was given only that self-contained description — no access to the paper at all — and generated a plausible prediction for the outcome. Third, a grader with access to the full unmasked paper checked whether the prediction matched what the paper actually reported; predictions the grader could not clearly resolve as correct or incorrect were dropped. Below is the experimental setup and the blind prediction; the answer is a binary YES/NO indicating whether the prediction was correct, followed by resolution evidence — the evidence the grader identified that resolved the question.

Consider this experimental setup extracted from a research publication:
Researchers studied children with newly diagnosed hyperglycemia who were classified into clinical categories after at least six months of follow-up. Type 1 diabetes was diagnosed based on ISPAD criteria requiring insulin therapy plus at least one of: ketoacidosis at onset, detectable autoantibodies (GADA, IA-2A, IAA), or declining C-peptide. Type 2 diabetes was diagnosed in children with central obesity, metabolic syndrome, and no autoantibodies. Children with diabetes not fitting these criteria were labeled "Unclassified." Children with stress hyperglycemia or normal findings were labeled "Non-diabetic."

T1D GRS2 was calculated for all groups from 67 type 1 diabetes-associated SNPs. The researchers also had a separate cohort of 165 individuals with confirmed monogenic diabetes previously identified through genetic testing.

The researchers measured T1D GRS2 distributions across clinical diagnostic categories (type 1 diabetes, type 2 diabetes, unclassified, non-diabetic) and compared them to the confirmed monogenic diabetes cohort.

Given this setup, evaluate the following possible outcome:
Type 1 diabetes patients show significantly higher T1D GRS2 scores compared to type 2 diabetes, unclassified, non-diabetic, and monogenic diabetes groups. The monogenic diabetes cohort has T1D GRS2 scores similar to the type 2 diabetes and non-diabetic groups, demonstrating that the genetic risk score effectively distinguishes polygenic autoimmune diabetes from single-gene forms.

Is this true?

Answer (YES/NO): YES